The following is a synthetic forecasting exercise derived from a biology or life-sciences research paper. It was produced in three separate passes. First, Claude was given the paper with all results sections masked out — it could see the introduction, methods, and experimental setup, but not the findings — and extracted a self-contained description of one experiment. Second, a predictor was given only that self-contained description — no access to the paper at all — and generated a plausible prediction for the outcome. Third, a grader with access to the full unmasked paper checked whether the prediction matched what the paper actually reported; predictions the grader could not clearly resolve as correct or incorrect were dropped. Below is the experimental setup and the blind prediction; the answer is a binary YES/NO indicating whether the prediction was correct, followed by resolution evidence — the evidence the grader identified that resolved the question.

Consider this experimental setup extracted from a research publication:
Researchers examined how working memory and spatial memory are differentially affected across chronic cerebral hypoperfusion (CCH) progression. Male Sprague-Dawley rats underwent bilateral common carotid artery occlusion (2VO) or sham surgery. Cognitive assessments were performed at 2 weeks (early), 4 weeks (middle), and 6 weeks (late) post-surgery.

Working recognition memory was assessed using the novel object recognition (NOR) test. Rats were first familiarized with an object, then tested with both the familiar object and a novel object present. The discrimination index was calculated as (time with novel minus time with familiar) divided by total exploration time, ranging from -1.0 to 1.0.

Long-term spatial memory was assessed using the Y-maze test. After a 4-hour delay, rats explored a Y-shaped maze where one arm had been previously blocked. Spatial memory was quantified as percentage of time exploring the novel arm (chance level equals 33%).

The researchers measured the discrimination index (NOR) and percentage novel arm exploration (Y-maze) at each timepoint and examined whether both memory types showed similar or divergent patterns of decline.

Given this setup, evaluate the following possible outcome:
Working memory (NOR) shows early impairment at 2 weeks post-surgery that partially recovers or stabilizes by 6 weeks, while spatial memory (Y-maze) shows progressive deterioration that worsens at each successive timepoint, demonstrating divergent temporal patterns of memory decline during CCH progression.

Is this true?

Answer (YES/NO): NO